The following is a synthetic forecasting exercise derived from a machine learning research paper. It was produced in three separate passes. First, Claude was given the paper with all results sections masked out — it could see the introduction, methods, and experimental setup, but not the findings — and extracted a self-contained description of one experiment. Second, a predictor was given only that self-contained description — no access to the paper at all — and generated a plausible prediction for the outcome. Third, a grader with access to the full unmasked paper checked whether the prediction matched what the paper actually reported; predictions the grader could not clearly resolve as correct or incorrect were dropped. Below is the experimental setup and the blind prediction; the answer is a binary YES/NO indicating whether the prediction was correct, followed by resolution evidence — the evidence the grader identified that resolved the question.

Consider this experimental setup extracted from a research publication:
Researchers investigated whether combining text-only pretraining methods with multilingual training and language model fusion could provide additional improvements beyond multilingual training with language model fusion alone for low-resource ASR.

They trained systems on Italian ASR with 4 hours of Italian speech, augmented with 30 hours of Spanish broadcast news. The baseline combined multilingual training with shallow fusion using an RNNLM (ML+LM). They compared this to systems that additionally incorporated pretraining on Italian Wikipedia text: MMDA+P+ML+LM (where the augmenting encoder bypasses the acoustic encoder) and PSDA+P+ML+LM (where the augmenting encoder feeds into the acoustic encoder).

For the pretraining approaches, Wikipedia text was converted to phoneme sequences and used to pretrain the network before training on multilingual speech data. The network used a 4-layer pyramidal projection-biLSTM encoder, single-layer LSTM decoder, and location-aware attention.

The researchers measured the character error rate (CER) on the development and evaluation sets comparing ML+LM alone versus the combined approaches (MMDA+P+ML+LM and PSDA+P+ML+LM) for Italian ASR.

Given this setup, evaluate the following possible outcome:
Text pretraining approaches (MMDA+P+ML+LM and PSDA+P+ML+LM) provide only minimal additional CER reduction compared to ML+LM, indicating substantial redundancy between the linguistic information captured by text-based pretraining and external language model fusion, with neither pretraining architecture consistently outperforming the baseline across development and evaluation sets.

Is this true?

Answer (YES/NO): NO